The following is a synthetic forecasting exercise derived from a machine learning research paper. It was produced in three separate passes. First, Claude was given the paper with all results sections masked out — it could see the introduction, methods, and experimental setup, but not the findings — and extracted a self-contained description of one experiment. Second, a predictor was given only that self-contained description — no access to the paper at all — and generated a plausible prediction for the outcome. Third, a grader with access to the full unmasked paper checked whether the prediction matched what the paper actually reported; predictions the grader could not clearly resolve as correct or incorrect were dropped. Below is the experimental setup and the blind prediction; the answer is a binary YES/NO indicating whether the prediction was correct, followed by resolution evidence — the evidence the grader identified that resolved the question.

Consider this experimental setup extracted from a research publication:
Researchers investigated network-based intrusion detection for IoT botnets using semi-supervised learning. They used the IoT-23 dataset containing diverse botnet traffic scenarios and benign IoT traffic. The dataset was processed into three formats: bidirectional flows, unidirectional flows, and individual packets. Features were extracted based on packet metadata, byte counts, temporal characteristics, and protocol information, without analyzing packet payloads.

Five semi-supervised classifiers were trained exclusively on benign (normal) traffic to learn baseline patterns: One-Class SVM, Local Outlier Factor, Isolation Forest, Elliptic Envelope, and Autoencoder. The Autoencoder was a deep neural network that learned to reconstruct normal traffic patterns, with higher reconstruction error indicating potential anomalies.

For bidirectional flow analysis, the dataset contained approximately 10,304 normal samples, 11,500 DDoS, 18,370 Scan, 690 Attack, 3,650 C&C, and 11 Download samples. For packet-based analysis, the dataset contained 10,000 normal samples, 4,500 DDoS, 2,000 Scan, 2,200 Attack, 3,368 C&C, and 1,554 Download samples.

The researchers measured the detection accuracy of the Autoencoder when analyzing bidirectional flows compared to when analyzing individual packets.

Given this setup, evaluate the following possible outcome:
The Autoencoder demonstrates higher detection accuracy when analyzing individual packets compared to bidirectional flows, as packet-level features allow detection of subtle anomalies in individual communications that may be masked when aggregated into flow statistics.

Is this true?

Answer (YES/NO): YES